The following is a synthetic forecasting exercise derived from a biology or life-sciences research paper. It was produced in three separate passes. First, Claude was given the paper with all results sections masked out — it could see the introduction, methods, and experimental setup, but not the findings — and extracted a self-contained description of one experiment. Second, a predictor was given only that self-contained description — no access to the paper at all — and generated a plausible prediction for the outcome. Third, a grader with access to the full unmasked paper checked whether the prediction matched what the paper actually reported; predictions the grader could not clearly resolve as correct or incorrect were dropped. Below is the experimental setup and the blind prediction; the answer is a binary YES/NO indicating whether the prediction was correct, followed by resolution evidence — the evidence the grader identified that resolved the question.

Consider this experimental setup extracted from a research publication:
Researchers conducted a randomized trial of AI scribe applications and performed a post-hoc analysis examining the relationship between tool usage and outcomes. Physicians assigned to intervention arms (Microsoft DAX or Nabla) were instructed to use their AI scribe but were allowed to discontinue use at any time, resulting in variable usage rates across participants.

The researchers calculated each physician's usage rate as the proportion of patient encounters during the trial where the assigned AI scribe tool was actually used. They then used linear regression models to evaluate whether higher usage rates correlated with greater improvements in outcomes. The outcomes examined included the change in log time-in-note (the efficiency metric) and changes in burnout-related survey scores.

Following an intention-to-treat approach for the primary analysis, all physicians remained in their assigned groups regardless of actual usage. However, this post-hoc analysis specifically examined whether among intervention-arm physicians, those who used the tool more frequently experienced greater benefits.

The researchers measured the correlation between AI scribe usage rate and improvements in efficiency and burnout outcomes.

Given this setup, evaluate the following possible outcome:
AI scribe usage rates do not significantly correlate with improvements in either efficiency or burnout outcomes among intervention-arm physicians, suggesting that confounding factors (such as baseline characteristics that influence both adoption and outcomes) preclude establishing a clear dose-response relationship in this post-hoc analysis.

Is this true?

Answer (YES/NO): NO